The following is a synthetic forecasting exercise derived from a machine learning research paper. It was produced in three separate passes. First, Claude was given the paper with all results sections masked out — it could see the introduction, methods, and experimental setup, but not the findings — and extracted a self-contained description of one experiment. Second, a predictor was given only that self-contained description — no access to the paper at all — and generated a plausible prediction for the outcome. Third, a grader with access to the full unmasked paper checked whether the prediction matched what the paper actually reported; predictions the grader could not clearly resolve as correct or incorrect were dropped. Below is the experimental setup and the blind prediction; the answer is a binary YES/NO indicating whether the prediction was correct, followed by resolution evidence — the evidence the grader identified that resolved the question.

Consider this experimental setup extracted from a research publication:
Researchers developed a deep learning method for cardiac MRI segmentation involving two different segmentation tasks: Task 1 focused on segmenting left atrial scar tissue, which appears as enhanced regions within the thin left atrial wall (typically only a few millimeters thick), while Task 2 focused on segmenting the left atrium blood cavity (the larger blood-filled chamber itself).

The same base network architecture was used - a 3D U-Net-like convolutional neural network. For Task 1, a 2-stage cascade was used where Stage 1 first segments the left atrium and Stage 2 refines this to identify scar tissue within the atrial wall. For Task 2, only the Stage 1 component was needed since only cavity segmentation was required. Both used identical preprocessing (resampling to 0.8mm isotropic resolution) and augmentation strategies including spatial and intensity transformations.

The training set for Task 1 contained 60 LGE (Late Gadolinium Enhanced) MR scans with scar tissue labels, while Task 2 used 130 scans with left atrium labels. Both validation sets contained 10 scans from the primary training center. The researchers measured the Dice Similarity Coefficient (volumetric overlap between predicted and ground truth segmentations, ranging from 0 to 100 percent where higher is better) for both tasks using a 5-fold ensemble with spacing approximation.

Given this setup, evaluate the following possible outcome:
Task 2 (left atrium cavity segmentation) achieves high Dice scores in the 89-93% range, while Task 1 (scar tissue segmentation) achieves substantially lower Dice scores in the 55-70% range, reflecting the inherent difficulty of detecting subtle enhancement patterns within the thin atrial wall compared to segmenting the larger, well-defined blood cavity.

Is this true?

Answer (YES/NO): YES